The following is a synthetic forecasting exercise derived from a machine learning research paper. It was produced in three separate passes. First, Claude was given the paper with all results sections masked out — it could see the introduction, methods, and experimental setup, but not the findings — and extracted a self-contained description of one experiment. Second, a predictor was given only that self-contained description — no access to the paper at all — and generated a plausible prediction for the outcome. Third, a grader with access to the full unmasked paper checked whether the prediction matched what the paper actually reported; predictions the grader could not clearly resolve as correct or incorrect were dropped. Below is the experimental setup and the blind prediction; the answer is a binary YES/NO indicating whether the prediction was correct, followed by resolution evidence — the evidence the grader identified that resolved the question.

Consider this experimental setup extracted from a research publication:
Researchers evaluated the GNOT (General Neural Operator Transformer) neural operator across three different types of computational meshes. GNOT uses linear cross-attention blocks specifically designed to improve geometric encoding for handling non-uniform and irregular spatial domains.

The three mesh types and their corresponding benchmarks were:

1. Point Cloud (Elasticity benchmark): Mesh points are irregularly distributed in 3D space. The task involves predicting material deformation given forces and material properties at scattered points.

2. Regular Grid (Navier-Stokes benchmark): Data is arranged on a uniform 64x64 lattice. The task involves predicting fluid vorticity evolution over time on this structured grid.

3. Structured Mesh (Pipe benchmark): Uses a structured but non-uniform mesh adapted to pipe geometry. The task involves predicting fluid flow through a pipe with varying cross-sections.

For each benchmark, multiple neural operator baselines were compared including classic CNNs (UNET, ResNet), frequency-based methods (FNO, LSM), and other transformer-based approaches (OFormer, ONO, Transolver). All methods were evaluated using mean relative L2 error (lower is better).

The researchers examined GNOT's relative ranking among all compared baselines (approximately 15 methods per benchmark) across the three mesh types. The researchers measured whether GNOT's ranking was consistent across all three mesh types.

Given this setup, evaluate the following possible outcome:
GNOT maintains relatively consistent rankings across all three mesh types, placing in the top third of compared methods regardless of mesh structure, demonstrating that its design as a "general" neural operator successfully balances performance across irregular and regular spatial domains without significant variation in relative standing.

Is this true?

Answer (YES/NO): NO